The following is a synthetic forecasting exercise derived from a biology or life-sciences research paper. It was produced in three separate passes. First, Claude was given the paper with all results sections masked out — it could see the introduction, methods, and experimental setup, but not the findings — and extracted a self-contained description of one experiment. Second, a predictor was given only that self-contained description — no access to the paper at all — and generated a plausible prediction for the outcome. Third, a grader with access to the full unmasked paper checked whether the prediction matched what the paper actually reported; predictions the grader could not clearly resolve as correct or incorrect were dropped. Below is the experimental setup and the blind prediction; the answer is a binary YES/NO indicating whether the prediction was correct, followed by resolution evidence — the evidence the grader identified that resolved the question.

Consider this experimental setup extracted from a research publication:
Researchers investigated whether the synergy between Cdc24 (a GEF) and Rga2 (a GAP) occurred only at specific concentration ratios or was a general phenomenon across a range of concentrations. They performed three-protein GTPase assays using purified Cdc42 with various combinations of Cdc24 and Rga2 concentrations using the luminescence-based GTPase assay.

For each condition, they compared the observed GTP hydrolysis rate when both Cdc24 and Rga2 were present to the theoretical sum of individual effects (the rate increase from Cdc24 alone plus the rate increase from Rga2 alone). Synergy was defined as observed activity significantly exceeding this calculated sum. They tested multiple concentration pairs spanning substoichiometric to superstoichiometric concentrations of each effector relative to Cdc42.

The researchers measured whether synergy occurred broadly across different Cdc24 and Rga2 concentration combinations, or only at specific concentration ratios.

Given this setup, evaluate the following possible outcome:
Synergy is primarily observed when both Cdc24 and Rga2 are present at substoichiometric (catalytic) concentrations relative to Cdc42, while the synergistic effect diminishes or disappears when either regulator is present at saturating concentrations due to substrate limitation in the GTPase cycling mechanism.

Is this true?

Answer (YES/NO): NO